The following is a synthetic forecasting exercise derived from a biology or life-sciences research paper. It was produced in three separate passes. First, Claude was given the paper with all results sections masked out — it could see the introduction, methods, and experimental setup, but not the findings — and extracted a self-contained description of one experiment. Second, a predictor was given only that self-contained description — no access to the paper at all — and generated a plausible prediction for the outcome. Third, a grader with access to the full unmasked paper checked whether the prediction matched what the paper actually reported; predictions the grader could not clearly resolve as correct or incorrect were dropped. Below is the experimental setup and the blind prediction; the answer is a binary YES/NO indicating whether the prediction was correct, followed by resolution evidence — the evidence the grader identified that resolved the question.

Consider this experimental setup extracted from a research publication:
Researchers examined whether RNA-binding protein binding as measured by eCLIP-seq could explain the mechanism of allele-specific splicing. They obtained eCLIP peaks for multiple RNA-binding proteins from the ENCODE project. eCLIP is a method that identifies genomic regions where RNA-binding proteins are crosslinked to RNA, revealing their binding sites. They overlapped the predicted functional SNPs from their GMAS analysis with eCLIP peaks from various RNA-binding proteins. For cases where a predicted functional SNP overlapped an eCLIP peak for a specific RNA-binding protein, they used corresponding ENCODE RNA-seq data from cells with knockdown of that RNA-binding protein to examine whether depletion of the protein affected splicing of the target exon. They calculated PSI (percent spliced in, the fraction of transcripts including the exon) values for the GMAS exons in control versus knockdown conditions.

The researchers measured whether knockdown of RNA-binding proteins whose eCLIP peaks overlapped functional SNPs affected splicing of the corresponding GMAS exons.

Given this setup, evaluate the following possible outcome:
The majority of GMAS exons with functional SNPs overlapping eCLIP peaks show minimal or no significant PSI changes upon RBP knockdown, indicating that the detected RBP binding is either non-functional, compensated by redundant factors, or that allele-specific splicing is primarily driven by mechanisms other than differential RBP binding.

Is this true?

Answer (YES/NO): NO